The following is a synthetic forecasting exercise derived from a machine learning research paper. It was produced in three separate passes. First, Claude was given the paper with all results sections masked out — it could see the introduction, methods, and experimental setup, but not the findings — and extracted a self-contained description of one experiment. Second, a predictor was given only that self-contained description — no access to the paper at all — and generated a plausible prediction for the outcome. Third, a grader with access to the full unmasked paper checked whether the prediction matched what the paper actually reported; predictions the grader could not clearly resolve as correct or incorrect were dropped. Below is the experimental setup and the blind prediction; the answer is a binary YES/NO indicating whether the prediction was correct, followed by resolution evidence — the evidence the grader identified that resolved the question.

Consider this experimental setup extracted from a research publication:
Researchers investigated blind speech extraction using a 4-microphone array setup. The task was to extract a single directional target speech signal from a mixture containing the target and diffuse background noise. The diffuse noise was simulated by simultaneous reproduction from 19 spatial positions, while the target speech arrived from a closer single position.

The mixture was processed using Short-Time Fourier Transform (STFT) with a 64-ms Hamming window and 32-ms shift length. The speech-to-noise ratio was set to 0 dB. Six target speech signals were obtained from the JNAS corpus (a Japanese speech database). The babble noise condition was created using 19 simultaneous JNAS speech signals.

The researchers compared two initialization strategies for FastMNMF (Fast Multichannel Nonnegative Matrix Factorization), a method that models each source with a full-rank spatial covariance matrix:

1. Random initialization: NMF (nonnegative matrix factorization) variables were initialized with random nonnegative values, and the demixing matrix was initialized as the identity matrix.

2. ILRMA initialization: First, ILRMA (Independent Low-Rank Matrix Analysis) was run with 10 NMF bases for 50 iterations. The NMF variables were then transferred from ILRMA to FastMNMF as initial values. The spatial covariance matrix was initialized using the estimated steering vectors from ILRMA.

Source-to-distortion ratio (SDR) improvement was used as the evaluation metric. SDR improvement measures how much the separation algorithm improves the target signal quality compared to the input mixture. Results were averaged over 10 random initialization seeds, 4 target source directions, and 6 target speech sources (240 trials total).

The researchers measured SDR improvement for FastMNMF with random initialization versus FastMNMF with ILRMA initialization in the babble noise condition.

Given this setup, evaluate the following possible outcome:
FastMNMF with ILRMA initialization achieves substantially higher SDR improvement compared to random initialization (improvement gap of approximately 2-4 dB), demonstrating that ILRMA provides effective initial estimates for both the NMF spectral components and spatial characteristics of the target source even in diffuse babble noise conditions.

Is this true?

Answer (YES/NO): NO